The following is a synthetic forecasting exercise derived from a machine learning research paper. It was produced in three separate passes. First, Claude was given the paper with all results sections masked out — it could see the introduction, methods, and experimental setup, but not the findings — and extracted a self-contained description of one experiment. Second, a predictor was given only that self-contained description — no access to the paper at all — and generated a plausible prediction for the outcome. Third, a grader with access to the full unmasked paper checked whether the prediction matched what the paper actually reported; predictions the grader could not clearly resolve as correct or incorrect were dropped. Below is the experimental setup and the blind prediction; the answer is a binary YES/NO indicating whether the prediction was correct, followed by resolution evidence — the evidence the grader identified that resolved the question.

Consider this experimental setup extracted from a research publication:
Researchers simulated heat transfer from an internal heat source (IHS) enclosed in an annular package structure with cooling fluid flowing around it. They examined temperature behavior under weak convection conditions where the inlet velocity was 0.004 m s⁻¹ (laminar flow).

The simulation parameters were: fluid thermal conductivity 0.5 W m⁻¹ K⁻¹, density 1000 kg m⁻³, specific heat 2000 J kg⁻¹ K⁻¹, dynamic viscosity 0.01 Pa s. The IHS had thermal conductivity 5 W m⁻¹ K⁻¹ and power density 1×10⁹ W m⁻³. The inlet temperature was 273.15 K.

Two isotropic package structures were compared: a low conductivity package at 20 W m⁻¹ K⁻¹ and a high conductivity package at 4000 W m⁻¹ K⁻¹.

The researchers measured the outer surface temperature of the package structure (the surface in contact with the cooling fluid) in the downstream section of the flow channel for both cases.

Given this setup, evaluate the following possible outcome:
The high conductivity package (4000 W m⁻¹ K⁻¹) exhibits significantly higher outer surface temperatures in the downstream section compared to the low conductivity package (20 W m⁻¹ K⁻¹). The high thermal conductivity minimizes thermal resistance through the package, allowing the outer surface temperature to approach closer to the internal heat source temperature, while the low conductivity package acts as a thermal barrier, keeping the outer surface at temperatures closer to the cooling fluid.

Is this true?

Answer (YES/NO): YES